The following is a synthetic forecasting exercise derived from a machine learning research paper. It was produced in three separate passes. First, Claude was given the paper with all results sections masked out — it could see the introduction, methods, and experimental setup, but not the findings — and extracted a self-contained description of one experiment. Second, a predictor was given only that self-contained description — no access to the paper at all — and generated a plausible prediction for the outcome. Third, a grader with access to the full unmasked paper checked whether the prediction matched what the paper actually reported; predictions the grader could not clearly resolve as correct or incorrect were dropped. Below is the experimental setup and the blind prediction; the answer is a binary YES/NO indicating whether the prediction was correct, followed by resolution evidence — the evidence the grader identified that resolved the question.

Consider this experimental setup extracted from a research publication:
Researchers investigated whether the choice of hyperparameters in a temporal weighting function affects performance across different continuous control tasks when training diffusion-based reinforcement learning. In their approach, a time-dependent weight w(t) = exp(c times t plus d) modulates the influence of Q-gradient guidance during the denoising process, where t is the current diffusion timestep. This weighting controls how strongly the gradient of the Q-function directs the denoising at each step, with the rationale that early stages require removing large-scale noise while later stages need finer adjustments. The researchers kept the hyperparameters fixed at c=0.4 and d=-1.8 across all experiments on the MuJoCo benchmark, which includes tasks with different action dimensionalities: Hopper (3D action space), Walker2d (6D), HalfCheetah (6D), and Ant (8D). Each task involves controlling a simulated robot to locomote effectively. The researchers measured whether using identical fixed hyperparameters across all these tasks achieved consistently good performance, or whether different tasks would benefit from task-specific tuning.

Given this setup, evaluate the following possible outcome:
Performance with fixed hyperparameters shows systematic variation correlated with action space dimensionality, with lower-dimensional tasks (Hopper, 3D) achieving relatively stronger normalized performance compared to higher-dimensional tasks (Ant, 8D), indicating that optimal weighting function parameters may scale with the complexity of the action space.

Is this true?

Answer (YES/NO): NO